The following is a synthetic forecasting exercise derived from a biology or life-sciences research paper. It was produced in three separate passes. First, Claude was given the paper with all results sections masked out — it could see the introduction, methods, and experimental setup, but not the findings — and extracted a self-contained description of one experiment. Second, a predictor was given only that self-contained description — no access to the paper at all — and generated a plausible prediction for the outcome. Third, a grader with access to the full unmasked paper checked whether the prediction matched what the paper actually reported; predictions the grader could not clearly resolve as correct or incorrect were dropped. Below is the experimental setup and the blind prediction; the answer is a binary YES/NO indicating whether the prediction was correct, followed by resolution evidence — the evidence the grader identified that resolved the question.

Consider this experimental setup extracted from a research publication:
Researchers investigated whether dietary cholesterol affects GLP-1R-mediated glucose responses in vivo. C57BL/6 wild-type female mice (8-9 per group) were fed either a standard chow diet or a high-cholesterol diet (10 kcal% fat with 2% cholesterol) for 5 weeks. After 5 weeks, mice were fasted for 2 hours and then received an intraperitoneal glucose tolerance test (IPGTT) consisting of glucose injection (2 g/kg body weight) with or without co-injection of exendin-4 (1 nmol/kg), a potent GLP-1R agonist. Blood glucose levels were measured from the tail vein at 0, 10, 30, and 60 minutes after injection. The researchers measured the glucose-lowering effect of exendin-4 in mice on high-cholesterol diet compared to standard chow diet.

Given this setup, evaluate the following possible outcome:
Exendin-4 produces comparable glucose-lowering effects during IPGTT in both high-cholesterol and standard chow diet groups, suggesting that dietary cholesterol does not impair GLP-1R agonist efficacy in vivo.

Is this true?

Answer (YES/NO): NO